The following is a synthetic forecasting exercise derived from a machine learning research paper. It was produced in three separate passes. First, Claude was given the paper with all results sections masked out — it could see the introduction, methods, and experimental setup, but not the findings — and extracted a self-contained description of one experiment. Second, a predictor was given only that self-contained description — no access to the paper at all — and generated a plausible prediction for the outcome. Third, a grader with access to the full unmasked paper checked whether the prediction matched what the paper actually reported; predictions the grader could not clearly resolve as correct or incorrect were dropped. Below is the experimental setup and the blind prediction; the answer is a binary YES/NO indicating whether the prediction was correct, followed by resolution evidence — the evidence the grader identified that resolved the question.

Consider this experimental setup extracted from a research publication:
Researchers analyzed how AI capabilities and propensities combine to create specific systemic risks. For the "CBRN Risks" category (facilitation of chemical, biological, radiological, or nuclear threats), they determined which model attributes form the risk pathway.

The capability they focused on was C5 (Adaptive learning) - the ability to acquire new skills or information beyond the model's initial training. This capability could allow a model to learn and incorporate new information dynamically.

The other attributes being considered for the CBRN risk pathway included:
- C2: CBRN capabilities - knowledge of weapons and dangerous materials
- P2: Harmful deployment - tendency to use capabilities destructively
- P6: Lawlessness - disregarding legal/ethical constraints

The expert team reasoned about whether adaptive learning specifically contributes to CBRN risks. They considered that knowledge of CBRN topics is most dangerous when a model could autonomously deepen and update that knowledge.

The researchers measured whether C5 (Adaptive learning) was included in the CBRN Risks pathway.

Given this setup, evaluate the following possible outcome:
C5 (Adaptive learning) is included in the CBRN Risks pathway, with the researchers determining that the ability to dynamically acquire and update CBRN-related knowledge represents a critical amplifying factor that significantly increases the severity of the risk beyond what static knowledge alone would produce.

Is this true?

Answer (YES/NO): YES